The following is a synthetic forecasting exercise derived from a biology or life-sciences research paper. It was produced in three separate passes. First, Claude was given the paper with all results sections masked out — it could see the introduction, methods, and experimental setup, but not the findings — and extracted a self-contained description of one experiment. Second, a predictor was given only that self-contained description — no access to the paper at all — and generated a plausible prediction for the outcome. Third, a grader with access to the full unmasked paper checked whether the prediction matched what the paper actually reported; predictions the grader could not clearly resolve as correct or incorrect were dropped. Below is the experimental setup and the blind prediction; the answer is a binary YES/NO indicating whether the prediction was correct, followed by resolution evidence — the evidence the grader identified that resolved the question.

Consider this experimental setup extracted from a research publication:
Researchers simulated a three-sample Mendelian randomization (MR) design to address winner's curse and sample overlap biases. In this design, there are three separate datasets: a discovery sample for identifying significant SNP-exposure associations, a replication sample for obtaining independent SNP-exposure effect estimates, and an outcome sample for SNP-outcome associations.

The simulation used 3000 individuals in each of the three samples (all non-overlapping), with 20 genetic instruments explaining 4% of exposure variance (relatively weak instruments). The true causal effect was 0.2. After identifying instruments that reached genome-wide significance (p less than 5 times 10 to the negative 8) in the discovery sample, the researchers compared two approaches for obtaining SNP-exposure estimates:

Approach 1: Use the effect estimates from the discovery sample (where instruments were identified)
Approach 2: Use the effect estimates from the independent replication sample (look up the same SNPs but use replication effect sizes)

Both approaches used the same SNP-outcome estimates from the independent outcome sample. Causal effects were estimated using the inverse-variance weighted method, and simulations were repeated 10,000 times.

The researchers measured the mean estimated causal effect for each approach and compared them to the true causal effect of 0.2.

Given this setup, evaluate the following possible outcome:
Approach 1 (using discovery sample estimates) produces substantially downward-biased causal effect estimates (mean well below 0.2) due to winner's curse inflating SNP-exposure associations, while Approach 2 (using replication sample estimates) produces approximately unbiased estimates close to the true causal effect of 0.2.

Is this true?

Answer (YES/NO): YES